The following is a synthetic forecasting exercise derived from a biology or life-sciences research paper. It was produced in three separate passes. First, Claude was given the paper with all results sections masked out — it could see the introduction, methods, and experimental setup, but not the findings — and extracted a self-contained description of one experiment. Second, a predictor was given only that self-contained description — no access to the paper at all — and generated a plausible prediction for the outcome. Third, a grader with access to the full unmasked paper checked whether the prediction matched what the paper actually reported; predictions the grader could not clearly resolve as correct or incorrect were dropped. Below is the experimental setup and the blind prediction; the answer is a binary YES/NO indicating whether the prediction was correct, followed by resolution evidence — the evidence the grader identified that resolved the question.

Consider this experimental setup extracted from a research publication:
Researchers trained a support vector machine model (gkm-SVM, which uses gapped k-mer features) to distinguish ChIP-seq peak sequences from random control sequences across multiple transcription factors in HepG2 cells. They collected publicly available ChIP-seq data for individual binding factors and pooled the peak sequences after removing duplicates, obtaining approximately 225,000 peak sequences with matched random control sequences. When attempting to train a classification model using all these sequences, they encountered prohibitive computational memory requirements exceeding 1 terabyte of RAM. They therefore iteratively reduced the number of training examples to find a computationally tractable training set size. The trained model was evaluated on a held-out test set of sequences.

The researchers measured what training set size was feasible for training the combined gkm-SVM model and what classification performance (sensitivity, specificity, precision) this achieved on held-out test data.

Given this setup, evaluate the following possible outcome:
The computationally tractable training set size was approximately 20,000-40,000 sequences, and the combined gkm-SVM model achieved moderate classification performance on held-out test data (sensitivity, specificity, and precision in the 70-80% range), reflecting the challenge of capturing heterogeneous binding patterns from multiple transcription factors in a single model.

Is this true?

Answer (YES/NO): NO